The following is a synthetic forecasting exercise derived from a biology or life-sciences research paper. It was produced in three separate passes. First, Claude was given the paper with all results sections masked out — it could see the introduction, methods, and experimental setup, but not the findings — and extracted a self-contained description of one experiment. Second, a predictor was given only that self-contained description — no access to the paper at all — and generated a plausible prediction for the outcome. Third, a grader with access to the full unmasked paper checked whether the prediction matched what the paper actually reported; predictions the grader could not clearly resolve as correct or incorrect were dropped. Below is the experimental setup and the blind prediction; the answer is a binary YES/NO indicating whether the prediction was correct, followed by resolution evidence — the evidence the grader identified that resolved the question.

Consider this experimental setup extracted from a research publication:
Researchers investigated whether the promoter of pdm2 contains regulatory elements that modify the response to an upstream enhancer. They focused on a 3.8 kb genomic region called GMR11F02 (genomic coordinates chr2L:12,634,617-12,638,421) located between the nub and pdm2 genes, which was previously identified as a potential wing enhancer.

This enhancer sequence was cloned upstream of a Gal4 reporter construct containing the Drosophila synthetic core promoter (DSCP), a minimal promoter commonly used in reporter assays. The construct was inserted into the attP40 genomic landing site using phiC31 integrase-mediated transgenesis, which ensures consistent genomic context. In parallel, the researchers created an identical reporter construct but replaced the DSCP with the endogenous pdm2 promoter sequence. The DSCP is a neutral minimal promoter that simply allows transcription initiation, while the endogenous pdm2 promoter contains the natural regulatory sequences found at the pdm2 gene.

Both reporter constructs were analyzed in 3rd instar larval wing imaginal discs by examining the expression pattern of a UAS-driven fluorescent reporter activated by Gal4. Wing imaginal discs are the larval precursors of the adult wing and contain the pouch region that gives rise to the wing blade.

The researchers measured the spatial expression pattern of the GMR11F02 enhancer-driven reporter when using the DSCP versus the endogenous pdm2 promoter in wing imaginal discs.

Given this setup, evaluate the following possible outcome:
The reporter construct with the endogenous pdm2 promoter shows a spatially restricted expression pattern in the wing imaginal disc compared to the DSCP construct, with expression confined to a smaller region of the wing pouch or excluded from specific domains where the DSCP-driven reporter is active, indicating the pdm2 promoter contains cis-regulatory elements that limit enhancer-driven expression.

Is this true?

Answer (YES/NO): YES